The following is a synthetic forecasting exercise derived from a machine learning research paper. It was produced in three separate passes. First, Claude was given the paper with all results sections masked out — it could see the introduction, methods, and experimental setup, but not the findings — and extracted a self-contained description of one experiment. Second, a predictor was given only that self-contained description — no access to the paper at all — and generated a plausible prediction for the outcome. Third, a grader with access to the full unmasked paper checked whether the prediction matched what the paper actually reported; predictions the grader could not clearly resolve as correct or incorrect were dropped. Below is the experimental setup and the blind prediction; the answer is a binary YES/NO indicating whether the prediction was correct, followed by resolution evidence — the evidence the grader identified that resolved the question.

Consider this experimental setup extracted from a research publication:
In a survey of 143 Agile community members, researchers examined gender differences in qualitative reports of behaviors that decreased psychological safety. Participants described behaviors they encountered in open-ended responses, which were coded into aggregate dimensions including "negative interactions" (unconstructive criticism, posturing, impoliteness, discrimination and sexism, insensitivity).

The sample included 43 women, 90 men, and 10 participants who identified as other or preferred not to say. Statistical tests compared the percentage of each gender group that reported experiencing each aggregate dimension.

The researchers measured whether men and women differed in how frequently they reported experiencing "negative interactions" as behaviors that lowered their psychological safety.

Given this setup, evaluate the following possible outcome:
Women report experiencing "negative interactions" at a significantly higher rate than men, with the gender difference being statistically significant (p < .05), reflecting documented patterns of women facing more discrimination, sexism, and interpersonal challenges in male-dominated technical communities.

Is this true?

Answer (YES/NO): YES